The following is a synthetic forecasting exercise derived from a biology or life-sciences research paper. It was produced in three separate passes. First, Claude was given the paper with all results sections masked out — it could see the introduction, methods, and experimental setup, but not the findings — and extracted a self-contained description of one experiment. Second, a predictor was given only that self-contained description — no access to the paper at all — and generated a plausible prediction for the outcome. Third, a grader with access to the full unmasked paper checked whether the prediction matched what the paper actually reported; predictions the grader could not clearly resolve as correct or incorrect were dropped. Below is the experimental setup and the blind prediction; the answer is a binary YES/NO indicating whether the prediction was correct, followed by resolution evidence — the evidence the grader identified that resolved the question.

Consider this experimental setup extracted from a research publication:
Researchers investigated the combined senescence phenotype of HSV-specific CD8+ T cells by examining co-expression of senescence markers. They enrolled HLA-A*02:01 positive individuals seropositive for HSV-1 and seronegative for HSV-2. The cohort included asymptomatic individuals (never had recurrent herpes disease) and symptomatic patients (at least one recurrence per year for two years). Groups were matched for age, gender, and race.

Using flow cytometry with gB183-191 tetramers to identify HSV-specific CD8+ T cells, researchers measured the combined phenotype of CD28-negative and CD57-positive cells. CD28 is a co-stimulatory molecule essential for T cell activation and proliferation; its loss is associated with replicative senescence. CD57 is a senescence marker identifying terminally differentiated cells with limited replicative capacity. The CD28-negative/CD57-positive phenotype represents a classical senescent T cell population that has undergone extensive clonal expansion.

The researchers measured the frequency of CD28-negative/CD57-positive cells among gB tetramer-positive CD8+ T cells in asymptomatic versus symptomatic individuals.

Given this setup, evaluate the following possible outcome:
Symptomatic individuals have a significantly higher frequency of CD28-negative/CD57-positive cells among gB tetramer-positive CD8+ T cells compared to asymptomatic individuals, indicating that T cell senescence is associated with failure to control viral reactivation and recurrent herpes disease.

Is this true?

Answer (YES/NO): YES